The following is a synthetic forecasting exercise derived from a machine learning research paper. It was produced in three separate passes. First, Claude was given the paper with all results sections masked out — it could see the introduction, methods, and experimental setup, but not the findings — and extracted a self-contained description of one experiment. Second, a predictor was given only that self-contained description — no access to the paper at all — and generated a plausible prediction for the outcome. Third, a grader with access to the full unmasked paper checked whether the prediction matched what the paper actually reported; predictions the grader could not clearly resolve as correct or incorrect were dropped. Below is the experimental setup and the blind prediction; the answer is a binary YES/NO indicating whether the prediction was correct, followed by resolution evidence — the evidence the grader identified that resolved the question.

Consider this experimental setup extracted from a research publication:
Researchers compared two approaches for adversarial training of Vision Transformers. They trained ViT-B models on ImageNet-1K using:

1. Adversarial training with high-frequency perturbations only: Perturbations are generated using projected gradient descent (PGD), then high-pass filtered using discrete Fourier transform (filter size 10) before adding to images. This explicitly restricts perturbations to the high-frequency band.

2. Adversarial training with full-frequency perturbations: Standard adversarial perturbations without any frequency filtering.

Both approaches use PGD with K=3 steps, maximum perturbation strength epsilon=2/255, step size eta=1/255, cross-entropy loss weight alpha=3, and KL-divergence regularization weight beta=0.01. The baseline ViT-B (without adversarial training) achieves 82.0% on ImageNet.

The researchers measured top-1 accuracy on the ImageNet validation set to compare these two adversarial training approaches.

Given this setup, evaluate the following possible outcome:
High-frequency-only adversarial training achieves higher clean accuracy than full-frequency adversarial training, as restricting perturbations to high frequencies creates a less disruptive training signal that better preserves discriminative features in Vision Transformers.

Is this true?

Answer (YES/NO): NO